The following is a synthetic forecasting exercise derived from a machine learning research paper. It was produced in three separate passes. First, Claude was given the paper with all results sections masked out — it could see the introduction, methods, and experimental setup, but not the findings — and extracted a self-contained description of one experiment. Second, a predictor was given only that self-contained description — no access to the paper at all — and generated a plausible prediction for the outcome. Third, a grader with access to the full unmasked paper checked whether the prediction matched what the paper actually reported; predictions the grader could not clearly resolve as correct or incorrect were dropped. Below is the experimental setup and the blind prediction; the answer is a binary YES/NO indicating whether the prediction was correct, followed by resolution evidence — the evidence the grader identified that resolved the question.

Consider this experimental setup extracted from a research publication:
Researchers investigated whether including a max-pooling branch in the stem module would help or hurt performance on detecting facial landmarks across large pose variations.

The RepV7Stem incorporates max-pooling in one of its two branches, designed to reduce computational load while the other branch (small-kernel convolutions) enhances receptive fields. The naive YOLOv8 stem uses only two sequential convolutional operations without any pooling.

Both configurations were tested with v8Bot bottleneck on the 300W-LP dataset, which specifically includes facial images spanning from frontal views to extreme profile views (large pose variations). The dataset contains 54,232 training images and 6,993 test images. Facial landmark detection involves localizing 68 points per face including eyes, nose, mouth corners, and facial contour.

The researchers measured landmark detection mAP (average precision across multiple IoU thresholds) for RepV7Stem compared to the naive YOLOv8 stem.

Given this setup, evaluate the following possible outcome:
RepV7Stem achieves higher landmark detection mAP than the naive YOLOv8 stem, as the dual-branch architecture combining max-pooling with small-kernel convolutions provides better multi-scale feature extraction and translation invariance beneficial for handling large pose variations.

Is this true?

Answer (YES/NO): NO